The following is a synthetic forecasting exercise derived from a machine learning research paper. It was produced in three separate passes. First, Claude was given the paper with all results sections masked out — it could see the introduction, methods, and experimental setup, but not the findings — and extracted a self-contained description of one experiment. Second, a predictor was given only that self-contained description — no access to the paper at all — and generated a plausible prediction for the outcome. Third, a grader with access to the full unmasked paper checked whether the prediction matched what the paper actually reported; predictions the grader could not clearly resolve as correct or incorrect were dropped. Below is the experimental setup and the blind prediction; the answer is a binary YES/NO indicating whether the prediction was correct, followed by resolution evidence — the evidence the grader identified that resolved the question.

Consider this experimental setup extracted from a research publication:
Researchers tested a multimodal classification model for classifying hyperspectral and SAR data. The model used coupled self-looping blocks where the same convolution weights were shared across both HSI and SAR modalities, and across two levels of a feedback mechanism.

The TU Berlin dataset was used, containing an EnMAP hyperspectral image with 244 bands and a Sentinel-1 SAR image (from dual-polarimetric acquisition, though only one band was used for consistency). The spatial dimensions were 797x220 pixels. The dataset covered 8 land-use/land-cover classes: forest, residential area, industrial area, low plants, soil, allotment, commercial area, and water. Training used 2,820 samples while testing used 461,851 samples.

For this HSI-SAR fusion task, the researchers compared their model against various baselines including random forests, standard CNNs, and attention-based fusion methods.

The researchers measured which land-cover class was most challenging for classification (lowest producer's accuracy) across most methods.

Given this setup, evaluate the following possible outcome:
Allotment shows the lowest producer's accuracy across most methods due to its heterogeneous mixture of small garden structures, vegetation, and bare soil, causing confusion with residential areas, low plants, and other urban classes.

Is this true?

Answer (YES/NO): NO